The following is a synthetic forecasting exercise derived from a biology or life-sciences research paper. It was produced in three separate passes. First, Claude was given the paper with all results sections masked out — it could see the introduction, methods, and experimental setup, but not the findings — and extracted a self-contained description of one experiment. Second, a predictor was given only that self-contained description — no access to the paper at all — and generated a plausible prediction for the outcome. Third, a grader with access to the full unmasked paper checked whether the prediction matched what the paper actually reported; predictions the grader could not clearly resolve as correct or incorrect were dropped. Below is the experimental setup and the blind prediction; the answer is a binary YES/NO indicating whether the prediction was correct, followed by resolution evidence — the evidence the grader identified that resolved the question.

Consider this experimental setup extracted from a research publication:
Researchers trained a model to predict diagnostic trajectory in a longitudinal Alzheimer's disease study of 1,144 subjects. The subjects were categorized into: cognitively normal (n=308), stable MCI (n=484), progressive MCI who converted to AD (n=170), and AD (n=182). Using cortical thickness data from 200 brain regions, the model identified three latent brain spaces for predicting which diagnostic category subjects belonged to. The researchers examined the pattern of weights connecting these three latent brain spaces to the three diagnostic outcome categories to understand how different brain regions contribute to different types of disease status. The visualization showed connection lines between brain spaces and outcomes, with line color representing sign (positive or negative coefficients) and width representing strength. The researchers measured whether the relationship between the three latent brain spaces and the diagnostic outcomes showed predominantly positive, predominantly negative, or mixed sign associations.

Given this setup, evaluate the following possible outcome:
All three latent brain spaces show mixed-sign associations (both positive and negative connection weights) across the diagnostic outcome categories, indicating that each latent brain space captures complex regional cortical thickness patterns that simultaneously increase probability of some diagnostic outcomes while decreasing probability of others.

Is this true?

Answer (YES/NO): YES